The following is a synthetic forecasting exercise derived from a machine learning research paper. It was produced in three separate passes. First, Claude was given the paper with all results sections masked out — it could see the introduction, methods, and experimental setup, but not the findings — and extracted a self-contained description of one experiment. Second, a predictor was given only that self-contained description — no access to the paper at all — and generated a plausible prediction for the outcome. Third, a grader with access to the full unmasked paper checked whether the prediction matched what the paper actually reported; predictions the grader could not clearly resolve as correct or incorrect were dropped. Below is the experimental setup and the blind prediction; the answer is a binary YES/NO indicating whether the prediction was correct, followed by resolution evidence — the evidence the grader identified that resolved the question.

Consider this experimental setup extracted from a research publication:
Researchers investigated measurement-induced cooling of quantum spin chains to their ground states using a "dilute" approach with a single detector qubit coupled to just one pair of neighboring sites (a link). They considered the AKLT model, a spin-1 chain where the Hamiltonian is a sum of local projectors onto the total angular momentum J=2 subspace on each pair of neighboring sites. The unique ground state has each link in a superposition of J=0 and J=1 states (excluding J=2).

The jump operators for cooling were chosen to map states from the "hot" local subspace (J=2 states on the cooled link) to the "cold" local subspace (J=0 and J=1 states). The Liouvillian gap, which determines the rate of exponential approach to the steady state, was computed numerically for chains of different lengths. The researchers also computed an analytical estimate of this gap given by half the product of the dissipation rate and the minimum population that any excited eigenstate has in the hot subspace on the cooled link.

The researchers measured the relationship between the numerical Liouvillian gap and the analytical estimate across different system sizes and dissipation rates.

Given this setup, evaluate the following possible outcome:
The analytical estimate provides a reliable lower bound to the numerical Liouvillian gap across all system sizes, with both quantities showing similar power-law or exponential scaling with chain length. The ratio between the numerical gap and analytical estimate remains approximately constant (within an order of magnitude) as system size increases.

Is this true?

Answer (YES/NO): NO